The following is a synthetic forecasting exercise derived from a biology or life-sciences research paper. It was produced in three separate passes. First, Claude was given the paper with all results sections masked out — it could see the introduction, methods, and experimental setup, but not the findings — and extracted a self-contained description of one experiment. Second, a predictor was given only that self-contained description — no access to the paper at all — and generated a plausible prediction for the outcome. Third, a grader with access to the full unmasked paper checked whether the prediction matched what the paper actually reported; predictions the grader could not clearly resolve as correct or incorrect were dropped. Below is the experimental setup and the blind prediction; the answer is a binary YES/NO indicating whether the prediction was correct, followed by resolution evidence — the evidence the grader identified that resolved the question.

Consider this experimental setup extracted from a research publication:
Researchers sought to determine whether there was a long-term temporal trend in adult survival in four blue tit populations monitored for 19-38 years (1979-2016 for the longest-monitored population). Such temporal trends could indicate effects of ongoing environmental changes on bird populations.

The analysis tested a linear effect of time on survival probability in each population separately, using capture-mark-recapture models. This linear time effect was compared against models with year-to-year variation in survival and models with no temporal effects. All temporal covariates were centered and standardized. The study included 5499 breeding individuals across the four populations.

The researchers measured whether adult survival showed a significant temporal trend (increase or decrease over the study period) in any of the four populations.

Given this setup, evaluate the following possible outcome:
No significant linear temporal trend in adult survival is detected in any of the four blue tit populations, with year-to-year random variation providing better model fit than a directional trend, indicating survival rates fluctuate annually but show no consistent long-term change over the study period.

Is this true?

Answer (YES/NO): NO